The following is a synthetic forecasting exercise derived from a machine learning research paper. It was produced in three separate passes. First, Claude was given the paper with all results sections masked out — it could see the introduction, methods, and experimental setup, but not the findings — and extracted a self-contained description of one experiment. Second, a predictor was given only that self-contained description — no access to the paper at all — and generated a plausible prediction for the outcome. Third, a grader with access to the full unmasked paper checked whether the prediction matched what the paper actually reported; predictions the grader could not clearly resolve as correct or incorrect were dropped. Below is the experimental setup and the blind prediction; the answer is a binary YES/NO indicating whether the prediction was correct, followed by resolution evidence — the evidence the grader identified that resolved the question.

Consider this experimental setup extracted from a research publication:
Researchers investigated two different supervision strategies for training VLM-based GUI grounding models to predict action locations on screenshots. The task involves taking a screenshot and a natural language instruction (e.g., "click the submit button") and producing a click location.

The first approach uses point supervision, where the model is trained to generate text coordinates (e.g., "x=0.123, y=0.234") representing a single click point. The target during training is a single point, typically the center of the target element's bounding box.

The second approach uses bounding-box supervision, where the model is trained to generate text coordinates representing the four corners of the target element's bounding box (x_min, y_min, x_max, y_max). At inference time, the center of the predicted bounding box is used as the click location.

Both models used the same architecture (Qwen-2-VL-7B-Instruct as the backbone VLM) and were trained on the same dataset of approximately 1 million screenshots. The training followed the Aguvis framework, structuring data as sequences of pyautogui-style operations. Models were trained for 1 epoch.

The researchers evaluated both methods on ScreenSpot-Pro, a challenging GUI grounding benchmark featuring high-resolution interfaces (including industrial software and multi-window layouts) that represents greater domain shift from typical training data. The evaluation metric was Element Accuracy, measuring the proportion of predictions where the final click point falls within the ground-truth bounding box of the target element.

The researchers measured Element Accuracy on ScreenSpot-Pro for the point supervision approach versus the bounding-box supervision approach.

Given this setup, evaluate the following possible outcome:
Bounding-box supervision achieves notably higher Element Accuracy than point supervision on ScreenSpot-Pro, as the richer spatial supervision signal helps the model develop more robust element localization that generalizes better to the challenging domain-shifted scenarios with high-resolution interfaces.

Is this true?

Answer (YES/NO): NO